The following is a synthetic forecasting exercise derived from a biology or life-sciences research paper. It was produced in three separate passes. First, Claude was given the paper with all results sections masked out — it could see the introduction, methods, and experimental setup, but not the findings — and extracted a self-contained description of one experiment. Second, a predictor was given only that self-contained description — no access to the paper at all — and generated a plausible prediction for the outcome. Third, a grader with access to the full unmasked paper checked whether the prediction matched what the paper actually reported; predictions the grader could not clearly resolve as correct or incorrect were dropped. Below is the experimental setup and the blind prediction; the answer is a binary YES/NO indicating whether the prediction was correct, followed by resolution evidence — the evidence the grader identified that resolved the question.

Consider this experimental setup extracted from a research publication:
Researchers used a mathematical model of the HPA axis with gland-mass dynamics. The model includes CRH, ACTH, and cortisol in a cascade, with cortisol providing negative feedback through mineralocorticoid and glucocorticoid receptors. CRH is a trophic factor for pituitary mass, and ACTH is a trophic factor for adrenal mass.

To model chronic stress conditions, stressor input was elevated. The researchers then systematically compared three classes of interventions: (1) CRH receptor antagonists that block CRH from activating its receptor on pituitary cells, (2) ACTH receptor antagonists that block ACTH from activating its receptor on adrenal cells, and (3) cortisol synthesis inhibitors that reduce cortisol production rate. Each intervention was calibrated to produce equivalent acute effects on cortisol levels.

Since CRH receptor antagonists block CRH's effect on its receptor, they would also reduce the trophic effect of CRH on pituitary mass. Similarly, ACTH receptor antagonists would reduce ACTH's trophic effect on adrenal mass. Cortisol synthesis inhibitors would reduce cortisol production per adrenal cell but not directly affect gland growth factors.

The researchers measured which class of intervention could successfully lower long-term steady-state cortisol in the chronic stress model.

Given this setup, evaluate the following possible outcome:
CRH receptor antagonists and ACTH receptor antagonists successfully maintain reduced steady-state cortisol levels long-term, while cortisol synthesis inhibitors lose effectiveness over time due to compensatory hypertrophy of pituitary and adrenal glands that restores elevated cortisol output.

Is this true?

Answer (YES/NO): NO